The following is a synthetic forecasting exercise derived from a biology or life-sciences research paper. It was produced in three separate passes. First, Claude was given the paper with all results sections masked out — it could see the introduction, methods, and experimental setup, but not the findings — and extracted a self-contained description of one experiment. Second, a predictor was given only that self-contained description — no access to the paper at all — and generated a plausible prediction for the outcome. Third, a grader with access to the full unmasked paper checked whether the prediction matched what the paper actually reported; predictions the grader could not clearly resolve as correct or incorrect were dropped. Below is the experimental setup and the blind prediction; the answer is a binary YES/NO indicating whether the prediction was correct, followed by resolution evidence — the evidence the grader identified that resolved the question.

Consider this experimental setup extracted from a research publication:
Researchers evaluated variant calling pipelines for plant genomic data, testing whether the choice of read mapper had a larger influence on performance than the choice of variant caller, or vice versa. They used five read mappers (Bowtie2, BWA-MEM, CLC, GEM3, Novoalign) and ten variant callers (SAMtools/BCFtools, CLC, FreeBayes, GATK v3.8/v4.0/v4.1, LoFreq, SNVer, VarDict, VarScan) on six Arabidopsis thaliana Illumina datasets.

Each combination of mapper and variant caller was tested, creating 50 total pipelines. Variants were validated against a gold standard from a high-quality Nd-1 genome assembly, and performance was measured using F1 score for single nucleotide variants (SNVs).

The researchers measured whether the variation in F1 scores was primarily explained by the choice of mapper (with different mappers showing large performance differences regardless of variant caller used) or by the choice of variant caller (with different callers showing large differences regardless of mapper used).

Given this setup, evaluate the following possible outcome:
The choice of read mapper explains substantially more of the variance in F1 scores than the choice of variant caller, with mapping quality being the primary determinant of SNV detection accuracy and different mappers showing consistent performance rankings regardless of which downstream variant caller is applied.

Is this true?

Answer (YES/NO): NO